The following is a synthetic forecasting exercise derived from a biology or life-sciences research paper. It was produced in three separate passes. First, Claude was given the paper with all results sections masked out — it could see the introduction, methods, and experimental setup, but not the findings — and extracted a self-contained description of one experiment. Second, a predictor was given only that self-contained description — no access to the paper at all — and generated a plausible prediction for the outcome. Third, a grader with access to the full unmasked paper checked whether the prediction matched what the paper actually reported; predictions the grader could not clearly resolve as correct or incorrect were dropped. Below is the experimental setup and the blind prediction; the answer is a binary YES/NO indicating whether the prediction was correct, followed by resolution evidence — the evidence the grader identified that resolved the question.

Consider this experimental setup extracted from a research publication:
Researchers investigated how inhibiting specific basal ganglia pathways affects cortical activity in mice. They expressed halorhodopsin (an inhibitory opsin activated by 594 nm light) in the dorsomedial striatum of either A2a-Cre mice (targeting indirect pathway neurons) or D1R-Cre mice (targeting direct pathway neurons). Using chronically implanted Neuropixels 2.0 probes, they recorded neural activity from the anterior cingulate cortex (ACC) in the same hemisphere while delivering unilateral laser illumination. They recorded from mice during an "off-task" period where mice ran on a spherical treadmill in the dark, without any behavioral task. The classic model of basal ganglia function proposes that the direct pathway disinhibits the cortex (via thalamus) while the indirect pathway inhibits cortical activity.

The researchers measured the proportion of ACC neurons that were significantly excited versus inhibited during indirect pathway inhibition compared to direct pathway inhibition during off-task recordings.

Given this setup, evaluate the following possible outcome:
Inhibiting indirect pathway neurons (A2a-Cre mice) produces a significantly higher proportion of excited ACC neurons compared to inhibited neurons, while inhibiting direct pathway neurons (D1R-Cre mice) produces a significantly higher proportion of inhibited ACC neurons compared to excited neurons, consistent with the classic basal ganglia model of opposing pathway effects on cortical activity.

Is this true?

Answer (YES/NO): NO